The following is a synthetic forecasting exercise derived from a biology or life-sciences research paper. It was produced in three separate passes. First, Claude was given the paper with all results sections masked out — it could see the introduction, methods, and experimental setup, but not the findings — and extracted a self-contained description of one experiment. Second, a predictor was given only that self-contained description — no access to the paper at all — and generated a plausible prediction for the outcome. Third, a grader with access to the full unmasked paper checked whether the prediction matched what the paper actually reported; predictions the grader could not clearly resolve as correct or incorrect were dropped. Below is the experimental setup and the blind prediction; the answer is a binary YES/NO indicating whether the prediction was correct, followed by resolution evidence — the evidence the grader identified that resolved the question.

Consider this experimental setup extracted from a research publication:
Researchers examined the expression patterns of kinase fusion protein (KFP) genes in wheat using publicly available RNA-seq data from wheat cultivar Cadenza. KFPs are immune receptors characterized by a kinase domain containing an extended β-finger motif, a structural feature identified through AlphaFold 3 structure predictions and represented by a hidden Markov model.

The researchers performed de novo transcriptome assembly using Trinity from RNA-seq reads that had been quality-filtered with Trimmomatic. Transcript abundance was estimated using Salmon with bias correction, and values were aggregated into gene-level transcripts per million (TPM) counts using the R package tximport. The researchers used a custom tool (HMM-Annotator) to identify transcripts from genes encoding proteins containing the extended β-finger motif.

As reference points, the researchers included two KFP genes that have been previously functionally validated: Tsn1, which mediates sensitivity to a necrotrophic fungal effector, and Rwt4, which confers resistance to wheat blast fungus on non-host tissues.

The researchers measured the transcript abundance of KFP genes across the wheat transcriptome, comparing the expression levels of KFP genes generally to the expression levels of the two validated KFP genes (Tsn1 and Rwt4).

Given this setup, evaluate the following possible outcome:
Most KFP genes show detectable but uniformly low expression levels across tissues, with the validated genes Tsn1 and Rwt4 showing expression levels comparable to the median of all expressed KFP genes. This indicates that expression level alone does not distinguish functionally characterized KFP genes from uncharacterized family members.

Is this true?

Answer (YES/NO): NO